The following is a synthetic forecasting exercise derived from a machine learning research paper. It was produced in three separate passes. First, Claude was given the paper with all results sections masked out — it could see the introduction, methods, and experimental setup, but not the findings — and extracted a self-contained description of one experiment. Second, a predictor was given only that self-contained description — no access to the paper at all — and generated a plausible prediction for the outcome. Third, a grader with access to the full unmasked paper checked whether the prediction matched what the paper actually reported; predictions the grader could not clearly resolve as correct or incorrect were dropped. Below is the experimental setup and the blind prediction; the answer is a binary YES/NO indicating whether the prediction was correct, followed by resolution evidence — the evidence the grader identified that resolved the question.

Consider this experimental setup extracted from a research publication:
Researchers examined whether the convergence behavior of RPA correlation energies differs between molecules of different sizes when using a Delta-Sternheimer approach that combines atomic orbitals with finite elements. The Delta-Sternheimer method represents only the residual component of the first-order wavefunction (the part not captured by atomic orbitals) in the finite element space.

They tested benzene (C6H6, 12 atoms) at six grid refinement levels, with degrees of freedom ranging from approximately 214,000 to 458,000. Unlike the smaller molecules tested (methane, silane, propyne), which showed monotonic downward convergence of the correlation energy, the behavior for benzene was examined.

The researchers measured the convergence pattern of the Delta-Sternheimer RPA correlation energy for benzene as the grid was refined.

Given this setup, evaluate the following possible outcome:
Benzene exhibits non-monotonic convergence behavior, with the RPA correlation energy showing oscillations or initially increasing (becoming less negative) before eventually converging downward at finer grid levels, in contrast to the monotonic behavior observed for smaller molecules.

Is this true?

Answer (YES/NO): NO